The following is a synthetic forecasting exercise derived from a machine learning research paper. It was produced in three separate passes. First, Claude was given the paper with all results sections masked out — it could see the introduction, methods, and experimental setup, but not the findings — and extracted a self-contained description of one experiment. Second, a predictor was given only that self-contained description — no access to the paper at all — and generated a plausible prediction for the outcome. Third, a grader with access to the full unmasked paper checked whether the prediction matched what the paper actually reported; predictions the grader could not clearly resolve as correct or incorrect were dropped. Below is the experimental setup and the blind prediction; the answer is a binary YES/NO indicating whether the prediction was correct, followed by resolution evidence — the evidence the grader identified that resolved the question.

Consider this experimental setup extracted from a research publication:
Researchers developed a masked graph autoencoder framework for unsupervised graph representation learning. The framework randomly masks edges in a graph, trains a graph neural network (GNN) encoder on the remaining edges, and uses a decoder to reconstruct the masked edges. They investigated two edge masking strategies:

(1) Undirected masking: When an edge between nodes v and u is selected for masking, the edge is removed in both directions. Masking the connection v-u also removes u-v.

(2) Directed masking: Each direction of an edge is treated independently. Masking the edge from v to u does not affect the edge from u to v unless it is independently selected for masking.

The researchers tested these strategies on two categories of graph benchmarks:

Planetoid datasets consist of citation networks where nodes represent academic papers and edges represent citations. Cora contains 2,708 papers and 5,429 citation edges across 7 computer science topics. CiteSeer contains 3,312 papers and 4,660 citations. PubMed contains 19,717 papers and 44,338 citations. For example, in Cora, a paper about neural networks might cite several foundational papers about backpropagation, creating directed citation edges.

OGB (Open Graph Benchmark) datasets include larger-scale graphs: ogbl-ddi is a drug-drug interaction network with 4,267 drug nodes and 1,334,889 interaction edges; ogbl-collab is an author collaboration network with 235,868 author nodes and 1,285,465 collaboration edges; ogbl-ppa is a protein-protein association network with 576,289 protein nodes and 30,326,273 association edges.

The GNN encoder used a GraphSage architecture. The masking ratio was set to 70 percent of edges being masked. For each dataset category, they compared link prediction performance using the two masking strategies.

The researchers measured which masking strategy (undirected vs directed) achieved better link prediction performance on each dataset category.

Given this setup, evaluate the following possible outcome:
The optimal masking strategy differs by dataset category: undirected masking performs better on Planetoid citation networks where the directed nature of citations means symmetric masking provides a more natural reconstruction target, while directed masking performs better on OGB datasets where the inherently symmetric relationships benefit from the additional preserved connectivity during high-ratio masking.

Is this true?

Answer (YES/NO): YES